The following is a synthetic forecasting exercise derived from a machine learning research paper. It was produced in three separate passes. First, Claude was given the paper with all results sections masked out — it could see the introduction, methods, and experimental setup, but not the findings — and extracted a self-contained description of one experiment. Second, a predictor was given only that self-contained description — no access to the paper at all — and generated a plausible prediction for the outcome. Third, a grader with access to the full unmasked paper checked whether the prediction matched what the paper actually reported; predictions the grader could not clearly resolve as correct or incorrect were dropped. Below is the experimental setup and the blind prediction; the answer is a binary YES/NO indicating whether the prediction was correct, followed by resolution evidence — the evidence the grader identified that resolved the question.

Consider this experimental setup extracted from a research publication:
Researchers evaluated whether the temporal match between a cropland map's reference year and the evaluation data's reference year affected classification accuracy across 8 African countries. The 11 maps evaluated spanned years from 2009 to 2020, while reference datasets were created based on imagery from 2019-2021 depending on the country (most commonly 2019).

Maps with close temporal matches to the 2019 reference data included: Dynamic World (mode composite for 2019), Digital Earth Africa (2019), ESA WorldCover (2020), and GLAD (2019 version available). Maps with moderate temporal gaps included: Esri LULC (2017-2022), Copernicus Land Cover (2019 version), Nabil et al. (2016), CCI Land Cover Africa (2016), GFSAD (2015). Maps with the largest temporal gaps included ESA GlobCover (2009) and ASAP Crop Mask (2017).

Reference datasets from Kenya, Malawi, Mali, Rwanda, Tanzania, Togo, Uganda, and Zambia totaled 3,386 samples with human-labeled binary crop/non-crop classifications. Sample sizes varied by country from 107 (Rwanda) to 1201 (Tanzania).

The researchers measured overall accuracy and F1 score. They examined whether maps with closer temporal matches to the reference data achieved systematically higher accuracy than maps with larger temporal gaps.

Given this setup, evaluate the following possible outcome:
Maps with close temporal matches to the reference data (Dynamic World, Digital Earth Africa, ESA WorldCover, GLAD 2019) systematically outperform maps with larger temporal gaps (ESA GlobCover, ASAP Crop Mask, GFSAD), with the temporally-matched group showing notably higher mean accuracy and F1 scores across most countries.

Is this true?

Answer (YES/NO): NO